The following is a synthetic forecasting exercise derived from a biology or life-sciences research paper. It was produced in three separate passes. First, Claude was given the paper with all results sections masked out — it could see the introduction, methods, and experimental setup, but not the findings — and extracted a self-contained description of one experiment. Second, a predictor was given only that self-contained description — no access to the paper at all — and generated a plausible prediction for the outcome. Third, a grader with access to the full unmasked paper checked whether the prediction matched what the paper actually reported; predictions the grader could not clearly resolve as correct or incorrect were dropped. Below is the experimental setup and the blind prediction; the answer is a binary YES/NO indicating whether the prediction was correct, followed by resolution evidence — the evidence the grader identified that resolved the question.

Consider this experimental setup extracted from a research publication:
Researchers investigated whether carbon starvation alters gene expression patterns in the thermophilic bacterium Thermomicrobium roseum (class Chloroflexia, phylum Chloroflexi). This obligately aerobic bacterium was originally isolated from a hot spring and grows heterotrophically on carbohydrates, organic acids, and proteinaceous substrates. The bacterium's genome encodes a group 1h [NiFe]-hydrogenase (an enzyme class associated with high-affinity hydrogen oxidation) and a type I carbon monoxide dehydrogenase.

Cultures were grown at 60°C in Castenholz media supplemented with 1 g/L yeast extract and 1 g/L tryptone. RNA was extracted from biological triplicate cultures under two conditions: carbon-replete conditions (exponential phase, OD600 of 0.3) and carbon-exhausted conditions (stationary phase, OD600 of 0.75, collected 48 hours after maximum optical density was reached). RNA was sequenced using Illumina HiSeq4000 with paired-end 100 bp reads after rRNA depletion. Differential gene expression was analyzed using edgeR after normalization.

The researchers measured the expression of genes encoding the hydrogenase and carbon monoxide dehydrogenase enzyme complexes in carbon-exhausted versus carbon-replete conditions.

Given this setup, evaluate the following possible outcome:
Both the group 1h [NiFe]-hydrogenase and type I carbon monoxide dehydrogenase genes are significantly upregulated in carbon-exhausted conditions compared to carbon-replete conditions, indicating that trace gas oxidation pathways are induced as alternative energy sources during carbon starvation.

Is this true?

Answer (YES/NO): YES